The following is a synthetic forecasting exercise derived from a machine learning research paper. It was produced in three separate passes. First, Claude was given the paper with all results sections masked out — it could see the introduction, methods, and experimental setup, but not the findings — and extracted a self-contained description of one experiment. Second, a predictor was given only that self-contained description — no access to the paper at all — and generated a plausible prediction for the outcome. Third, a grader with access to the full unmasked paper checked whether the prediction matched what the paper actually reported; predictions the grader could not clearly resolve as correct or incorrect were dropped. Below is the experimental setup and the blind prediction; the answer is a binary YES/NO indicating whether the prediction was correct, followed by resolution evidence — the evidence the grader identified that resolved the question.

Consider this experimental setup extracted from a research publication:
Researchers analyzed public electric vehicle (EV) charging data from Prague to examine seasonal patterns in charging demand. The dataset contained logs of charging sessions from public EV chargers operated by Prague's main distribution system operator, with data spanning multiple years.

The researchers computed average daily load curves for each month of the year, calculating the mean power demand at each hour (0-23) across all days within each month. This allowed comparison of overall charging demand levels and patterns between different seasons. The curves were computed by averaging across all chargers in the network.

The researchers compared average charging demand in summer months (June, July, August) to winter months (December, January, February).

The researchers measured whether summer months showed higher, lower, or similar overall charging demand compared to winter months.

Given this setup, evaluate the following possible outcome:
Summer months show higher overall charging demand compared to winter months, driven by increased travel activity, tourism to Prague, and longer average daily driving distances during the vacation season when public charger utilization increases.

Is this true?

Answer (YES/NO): NO